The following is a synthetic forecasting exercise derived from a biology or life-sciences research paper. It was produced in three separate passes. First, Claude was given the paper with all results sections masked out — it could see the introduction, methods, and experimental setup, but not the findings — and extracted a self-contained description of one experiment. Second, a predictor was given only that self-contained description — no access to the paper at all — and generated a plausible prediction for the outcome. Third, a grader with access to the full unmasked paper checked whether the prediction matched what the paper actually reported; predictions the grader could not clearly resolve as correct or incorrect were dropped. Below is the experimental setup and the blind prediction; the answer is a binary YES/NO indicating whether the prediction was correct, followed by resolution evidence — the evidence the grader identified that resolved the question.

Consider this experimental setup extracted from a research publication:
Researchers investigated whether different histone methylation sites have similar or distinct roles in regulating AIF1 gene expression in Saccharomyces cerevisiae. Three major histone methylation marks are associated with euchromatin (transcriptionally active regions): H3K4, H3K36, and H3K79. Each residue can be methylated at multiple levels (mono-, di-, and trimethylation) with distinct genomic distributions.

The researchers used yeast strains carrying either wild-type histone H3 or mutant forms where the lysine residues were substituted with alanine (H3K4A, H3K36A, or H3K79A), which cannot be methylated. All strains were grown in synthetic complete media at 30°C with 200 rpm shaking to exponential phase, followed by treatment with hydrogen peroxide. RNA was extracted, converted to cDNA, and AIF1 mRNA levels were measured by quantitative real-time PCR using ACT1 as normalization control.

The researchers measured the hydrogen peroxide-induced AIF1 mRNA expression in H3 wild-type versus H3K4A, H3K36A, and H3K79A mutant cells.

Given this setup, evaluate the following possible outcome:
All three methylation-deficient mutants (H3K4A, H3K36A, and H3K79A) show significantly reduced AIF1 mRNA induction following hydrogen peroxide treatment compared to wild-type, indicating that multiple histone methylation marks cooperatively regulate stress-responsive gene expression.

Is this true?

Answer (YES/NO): NO